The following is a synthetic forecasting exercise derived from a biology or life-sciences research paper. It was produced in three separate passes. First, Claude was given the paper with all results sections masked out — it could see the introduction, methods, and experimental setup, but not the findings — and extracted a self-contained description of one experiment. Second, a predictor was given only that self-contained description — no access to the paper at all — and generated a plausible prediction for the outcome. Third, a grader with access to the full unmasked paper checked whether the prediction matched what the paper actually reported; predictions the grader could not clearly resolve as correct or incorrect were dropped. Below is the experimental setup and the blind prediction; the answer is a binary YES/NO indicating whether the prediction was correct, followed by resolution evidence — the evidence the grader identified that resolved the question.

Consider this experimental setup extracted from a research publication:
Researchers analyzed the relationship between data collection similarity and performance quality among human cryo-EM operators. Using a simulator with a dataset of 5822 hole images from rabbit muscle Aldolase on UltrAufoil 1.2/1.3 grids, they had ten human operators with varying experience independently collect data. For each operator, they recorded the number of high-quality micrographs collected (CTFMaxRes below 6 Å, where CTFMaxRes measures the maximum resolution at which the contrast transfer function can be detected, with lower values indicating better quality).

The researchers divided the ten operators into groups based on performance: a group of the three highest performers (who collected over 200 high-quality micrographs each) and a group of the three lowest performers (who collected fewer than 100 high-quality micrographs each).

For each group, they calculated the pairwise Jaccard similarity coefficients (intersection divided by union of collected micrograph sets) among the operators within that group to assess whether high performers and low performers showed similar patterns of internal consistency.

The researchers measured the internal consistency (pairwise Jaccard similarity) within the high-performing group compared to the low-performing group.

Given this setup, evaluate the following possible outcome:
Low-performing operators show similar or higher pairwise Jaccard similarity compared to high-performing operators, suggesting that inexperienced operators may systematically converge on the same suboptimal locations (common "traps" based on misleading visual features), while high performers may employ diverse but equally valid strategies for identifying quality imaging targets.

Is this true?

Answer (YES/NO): NO